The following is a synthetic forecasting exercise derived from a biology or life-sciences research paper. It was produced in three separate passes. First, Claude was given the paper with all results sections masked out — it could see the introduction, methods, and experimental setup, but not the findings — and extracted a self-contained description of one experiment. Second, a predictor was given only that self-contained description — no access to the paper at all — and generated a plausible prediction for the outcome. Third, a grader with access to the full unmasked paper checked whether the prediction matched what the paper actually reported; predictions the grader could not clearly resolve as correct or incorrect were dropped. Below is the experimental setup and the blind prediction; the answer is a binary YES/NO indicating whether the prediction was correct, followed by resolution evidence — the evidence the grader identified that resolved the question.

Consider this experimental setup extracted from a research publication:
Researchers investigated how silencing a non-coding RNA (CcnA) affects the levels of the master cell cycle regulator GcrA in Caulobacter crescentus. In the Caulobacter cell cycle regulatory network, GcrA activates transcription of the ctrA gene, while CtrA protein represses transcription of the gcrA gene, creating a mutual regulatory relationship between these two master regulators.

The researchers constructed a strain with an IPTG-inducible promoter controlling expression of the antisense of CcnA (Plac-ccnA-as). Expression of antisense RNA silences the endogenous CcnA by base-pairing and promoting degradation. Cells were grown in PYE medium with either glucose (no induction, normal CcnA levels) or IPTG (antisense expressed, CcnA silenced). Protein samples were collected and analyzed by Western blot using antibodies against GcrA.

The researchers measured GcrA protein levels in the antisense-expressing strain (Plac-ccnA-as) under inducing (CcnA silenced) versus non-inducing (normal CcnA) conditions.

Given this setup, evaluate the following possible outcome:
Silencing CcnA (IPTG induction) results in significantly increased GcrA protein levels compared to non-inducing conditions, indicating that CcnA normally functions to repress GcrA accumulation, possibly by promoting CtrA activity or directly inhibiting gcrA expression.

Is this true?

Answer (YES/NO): YES